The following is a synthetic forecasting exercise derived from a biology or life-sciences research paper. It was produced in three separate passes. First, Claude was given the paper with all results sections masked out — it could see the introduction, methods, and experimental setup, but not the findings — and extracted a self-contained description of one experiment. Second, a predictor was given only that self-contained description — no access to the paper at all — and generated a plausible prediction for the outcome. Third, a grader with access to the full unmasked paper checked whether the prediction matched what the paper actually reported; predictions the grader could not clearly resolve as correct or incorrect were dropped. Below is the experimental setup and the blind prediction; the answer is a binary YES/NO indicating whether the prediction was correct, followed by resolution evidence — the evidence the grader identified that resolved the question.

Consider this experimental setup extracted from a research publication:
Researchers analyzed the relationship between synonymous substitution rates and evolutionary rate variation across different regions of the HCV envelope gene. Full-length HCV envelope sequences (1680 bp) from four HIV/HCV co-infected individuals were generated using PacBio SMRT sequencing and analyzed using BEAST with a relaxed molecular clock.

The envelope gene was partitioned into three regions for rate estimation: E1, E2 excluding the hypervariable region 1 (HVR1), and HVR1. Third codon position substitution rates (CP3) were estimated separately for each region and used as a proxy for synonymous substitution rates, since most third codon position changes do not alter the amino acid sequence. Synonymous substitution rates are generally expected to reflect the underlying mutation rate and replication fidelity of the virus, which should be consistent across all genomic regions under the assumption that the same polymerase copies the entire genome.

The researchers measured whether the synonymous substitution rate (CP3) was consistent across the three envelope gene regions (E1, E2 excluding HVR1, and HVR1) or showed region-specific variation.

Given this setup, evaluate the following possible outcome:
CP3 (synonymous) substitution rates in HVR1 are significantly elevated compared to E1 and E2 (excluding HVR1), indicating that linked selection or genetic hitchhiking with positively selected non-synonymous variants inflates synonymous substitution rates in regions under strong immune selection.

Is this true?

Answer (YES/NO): NO